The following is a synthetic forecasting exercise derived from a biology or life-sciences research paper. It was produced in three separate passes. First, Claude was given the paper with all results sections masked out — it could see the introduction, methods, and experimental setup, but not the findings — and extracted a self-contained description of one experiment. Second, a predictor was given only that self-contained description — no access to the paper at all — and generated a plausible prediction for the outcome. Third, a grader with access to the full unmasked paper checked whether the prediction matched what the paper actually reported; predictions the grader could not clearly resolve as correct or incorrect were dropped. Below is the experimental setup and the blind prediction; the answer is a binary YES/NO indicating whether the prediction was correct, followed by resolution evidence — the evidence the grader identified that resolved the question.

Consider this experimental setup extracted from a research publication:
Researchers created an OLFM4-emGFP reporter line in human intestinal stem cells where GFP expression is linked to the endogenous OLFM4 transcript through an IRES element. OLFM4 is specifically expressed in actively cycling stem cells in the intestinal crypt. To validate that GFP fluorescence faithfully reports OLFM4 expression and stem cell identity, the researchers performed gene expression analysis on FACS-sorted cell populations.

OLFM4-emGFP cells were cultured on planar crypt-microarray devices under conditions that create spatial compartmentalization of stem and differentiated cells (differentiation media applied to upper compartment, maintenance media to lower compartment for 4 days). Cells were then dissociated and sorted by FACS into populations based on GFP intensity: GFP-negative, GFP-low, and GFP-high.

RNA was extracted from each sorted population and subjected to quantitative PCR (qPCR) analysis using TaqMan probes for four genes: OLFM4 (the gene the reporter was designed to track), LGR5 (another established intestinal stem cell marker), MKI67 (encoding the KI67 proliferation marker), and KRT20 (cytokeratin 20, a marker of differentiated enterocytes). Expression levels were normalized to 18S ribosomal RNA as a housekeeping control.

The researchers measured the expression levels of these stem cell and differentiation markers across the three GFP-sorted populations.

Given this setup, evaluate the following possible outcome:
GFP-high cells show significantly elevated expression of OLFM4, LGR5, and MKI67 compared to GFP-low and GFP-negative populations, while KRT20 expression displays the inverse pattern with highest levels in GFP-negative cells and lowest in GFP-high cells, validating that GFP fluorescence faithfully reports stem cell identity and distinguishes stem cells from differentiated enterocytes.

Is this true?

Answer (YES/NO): YES